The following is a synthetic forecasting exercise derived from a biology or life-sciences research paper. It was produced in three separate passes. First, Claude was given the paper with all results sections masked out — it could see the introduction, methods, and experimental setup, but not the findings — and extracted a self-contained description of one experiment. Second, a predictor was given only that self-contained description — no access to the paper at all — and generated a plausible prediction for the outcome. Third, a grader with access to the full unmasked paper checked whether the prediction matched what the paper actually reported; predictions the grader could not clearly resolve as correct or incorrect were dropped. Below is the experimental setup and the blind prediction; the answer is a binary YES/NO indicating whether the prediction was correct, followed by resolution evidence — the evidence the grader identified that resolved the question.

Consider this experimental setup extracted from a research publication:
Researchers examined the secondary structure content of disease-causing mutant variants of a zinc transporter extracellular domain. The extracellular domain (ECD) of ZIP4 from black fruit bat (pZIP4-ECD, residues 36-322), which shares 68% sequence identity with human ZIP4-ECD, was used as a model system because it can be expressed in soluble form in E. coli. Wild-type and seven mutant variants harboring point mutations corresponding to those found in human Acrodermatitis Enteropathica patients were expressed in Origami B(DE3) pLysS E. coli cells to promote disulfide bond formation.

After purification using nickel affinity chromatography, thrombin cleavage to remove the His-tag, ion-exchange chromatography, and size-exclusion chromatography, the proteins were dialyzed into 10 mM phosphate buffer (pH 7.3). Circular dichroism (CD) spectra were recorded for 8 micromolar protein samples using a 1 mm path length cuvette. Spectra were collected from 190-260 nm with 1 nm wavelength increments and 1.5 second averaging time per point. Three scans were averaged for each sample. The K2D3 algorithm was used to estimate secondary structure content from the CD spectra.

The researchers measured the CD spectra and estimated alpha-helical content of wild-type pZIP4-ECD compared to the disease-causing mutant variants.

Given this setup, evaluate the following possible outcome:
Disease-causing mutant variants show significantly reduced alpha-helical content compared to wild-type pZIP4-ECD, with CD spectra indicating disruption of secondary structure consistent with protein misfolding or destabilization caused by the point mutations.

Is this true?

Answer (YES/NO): YES